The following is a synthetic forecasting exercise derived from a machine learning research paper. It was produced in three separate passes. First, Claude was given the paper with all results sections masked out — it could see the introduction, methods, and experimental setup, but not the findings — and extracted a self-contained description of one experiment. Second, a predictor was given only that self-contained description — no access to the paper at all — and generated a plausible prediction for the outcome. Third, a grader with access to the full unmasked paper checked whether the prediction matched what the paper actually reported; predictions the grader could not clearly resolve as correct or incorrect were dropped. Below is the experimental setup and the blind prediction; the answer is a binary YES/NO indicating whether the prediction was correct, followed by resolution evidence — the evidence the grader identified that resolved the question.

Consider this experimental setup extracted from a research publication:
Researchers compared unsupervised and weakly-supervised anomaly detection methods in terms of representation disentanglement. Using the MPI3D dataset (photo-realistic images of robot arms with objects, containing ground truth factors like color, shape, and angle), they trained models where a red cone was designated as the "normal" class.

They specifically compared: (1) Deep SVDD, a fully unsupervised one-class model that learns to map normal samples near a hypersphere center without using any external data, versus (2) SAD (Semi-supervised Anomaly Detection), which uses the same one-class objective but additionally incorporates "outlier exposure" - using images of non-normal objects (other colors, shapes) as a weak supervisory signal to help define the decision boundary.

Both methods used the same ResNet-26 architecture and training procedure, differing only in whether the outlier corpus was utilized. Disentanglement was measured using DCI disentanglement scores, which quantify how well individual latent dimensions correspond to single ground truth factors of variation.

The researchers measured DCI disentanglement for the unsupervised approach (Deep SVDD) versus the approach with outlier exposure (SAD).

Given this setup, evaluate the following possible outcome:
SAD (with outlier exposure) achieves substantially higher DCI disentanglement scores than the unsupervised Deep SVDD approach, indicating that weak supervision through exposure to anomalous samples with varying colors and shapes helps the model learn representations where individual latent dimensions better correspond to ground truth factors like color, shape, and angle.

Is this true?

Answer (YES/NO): YES